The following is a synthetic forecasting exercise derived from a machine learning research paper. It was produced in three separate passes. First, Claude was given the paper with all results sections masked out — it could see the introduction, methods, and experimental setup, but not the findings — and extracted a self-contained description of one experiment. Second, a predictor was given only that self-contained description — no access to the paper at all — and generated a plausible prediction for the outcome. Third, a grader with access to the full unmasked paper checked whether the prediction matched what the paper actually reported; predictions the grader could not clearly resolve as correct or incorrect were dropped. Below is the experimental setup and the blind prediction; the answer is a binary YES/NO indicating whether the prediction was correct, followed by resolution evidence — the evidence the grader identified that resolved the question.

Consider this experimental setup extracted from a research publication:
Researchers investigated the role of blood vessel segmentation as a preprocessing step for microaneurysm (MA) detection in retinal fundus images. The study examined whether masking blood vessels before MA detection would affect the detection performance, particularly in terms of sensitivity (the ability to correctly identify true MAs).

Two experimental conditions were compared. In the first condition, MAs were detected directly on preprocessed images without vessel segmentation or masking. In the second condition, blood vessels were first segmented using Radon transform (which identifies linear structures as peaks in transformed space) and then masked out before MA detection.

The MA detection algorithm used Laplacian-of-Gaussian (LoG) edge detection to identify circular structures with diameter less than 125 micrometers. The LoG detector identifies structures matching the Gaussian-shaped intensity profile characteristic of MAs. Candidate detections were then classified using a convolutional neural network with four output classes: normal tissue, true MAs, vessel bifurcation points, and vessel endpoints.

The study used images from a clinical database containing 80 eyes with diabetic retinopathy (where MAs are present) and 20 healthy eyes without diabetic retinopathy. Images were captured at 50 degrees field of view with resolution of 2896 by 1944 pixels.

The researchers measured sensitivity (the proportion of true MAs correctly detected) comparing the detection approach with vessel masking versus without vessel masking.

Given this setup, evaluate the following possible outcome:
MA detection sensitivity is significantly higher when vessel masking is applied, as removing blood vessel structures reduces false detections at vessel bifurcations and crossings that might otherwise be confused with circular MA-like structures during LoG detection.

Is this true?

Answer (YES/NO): NO